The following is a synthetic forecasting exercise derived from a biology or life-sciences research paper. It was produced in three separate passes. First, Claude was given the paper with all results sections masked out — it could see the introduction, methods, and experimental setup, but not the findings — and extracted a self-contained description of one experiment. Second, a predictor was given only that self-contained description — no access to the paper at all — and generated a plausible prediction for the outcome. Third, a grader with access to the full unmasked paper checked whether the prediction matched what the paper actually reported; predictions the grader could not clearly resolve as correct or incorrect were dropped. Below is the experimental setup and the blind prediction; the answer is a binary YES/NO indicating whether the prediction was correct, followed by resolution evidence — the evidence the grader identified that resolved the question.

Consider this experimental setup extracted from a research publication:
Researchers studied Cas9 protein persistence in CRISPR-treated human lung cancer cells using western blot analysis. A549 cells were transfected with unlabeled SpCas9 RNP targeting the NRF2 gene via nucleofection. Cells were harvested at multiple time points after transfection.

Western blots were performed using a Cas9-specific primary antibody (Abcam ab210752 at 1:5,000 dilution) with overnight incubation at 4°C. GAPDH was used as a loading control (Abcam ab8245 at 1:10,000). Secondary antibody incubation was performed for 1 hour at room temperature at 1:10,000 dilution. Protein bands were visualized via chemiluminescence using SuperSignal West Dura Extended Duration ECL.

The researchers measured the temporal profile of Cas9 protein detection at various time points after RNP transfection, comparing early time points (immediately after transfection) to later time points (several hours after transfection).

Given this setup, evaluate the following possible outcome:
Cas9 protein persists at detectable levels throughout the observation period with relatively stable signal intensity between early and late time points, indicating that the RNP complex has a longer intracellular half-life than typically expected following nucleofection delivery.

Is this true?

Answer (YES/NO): NO